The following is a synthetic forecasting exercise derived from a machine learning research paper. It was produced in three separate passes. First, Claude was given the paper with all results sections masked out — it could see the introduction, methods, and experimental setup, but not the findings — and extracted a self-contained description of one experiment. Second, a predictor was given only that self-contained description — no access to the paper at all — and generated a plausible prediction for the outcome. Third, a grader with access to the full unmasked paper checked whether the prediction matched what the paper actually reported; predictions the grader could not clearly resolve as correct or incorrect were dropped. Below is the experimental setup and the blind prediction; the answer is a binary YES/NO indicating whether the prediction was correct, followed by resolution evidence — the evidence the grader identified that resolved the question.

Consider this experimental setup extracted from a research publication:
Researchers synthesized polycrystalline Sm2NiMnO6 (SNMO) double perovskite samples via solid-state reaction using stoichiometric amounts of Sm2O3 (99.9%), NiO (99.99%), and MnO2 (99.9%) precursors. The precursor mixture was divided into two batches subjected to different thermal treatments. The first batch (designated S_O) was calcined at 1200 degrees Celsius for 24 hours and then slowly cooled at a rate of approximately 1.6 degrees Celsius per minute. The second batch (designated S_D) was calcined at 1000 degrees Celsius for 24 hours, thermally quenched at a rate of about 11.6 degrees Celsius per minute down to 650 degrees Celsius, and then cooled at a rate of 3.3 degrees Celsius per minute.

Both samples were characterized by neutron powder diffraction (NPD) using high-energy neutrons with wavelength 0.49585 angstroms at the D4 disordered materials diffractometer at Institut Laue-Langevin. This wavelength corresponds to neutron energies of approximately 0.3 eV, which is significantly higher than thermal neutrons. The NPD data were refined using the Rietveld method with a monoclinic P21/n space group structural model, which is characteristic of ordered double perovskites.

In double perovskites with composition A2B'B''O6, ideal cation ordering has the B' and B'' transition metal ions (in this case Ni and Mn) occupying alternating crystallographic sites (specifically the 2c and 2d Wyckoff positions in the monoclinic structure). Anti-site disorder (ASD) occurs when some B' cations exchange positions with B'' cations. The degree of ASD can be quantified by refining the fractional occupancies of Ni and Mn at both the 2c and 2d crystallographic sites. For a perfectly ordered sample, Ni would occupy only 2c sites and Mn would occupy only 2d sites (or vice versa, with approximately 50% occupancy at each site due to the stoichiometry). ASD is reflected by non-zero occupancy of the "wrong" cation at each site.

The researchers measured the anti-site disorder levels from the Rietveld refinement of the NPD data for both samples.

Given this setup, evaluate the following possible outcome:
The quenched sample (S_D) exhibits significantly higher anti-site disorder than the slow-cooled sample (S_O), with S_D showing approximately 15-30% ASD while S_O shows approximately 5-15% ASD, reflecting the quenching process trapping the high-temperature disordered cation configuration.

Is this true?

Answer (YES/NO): NO